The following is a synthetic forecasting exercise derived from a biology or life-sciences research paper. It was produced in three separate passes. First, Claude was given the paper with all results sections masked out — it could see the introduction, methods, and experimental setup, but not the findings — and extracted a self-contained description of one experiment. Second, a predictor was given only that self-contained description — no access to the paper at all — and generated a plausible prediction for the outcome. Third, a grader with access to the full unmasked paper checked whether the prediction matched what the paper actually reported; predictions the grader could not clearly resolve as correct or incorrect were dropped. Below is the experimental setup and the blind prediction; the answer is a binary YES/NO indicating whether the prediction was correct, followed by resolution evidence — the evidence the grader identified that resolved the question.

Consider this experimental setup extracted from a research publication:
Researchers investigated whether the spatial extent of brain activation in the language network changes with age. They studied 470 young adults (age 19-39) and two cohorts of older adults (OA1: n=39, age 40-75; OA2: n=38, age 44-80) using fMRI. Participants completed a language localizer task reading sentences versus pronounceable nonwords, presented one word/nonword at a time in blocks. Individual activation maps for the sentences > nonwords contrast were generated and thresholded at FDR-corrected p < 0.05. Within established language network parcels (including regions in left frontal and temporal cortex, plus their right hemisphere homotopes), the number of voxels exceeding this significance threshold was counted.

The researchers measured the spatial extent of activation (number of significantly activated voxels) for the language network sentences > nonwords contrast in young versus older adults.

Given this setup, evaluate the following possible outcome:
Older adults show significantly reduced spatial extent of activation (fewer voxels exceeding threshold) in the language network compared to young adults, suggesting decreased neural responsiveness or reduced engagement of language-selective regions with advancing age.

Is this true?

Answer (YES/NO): NO